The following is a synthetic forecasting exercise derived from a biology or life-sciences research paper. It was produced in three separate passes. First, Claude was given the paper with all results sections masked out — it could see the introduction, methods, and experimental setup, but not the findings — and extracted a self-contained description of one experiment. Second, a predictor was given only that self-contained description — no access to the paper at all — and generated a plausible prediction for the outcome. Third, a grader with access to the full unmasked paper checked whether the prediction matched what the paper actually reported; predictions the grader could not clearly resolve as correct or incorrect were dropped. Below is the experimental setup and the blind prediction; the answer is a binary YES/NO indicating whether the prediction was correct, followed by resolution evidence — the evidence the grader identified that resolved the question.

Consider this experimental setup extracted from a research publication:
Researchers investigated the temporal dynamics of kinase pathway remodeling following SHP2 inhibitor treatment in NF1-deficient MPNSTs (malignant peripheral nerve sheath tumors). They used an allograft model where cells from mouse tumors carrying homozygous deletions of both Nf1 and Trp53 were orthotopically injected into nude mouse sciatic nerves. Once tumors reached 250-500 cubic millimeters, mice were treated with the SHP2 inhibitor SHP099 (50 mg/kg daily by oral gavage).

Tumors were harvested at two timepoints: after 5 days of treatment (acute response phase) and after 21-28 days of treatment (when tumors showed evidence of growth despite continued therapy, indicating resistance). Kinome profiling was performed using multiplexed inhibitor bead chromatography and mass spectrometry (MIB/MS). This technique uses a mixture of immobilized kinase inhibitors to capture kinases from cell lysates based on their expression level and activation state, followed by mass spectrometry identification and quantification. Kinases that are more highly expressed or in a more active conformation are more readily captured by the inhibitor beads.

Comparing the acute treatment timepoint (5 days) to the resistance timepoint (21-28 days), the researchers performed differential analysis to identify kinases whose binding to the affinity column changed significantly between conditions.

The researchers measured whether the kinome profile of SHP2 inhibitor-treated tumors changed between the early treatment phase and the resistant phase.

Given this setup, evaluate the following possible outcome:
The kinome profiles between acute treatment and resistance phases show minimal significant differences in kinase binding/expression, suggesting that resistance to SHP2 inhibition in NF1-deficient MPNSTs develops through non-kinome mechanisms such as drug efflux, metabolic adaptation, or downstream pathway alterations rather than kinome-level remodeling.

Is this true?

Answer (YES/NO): NO